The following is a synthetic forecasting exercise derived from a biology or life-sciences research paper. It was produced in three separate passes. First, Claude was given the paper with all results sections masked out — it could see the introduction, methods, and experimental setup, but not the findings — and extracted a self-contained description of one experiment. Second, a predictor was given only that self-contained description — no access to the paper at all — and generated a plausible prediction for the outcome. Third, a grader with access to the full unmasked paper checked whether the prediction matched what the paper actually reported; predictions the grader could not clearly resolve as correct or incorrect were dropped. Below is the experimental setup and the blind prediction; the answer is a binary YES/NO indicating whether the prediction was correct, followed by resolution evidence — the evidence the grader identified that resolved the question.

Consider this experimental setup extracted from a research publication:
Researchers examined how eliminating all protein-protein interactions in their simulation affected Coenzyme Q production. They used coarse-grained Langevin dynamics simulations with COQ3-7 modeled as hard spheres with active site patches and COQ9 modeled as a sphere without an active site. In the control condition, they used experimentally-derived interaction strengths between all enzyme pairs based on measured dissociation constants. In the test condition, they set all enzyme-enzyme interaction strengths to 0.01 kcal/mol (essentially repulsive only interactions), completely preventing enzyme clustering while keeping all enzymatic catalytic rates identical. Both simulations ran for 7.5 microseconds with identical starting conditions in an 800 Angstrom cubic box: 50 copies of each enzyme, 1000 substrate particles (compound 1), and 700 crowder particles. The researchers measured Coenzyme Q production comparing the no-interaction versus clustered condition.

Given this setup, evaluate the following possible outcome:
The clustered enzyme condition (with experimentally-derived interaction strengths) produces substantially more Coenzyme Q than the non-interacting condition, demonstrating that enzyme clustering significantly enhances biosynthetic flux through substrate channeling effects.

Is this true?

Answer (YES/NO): YES